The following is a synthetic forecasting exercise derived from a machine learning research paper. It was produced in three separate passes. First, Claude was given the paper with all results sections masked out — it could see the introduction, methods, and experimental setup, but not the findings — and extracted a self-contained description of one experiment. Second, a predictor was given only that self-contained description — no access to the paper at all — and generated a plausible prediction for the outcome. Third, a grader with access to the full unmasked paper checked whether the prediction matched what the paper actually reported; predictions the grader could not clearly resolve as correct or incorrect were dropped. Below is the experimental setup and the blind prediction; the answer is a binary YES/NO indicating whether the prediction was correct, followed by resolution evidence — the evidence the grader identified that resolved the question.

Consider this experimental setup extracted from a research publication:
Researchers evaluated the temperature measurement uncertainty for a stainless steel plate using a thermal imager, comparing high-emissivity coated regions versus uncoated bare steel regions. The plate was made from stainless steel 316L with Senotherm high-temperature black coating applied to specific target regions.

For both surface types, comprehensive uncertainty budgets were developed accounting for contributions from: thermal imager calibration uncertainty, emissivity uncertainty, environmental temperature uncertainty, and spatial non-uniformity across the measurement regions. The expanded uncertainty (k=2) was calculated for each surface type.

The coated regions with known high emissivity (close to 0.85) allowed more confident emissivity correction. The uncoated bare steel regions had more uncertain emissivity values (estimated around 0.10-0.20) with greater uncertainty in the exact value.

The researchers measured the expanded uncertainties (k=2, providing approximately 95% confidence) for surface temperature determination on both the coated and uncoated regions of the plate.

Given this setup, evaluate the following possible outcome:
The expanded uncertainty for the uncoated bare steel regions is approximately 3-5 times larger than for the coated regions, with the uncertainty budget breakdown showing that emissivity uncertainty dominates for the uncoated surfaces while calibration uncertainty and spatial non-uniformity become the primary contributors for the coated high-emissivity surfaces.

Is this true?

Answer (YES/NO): NO